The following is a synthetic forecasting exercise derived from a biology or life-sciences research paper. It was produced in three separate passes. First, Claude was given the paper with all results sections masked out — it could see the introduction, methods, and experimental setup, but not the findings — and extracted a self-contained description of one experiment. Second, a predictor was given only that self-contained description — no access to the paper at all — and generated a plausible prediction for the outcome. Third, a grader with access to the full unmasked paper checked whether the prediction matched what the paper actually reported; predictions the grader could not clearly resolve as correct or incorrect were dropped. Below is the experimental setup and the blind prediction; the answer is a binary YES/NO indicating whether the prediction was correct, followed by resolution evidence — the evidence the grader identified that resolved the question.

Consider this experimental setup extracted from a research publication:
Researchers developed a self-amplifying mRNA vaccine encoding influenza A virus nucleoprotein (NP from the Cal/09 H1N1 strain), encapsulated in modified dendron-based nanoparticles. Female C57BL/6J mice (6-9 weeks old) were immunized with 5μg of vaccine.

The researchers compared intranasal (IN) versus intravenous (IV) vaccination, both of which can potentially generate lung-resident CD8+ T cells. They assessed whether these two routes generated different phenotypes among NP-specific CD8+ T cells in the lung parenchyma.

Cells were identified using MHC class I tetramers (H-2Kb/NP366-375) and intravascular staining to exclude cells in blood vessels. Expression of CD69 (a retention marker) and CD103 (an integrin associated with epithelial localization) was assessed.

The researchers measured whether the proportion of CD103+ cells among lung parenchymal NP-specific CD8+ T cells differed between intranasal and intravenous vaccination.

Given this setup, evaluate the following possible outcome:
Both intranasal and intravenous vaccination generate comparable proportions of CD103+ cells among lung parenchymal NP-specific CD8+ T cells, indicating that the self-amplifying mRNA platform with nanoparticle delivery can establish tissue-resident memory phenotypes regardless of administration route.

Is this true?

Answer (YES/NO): NO